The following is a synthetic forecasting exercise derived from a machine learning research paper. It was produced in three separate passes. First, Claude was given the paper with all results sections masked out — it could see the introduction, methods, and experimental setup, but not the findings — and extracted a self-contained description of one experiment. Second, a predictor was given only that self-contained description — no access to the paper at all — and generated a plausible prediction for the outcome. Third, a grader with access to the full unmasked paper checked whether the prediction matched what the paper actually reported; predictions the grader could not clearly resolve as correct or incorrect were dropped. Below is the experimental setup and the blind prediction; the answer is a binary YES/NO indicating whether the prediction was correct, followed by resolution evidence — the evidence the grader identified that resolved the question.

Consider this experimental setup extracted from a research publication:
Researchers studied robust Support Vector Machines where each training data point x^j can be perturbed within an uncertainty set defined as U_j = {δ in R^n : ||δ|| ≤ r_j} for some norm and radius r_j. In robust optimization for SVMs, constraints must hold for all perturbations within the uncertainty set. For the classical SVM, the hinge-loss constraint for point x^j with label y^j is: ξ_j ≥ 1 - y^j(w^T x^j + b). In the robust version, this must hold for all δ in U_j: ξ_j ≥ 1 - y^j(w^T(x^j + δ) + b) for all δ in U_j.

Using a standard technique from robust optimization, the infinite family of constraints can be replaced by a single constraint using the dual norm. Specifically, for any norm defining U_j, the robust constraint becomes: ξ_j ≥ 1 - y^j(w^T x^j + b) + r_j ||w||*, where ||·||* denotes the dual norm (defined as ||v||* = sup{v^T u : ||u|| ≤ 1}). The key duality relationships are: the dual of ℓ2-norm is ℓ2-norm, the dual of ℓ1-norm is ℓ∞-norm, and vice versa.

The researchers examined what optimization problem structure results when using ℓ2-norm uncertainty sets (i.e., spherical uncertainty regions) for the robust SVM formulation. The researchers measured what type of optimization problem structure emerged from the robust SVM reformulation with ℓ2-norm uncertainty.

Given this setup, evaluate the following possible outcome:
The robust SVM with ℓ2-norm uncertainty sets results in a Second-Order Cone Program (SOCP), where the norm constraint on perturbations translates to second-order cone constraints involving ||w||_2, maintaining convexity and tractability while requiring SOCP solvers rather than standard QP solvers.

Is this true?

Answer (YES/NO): NO